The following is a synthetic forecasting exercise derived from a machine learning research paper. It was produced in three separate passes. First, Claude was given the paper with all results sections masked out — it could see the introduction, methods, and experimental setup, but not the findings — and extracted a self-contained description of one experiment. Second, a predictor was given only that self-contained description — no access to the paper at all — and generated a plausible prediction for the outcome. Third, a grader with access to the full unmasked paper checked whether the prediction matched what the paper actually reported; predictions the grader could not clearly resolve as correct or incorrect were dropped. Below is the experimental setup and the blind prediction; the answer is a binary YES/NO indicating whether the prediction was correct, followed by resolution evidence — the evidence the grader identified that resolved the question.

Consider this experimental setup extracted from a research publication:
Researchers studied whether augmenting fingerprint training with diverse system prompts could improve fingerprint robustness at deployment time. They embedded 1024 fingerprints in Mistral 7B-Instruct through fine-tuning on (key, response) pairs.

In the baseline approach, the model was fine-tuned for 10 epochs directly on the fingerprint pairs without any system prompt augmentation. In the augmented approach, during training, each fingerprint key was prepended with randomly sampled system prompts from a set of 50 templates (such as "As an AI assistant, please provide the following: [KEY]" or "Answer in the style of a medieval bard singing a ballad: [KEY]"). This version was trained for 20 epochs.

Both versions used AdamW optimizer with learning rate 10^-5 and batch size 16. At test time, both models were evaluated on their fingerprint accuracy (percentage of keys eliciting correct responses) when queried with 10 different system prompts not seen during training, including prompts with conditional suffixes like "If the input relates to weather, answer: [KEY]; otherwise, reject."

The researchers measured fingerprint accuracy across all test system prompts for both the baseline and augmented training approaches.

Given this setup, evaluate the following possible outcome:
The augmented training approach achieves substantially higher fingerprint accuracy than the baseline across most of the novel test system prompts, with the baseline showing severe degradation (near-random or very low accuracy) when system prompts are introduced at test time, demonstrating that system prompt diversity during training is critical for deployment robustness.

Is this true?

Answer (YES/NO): NO